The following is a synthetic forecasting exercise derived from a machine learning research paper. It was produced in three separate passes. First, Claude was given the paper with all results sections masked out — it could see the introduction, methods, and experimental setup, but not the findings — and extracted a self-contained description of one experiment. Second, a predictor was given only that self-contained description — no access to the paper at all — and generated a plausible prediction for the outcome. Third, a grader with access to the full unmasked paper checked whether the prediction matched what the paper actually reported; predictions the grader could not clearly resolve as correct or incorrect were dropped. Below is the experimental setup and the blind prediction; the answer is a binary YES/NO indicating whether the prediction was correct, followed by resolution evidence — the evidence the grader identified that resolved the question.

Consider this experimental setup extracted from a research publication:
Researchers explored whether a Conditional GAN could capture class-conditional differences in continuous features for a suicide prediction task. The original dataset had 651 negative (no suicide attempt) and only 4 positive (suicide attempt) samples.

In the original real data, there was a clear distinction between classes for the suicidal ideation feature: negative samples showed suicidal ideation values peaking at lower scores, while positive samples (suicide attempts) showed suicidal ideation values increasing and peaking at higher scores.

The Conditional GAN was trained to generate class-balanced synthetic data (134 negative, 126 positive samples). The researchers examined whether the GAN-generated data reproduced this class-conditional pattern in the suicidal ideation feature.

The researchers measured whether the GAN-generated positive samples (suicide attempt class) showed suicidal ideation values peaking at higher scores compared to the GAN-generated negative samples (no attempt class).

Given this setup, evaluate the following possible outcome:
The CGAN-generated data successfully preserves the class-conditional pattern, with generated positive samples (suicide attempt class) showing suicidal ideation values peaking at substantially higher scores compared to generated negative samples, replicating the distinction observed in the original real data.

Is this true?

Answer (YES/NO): YES